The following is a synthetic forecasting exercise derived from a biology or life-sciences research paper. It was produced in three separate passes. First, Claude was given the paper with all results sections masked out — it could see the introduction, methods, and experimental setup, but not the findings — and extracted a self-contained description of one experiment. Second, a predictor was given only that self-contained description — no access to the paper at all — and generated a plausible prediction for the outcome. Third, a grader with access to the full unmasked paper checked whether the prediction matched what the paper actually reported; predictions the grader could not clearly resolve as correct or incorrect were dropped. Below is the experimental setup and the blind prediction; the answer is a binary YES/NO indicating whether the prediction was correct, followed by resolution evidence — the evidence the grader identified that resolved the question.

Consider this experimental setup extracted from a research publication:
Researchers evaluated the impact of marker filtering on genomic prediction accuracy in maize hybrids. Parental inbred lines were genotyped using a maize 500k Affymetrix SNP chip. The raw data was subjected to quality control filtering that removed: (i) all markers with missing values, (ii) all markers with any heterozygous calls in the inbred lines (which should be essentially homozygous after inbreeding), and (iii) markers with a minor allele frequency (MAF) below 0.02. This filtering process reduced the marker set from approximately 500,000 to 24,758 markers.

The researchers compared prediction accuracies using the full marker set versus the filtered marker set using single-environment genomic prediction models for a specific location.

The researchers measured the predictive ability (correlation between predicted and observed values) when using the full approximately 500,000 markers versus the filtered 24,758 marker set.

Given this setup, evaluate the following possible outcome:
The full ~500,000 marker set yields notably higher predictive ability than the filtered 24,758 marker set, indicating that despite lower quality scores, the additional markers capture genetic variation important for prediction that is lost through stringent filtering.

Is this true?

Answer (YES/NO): NO